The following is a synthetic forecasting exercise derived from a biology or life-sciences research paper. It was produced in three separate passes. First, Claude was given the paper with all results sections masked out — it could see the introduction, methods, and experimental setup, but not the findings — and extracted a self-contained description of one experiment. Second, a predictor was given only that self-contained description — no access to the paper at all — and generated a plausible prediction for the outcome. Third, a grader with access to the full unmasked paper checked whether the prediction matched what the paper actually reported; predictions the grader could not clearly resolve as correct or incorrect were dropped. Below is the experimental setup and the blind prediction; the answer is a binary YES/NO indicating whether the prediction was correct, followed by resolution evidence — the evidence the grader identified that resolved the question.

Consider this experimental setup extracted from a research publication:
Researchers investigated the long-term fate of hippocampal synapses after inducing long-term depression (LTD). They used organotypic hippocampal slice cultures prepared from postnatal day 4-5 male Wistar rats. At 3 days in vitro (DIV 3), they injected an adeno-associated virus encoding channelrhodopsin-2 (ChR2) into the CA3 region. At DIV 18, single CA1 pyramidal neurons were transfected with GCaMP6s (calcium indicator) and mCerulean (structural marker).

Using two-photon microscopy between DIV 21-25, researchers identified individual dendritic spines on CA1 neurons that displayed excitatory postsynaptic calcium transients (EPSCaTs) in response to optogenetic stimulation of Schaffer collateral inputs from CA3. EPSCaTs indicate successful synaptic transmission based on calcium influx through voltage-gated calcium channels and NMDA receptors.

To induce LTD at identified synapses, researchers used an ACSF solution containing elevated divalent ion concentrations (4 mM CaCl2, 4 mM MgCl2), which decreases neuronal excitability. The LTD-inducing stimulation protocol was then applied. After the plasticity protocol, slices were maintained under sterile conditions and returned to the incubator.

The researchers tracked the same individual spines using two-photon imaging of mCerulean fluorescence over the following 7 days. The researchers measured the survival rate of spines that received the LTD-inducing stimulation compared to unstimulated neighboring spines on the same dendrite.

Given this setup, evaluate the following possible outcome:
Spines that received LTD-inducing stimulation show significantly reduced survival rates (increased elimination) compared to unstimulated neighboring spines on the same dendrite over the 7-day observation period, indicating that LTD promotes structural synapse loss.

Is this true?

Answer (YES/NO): YES